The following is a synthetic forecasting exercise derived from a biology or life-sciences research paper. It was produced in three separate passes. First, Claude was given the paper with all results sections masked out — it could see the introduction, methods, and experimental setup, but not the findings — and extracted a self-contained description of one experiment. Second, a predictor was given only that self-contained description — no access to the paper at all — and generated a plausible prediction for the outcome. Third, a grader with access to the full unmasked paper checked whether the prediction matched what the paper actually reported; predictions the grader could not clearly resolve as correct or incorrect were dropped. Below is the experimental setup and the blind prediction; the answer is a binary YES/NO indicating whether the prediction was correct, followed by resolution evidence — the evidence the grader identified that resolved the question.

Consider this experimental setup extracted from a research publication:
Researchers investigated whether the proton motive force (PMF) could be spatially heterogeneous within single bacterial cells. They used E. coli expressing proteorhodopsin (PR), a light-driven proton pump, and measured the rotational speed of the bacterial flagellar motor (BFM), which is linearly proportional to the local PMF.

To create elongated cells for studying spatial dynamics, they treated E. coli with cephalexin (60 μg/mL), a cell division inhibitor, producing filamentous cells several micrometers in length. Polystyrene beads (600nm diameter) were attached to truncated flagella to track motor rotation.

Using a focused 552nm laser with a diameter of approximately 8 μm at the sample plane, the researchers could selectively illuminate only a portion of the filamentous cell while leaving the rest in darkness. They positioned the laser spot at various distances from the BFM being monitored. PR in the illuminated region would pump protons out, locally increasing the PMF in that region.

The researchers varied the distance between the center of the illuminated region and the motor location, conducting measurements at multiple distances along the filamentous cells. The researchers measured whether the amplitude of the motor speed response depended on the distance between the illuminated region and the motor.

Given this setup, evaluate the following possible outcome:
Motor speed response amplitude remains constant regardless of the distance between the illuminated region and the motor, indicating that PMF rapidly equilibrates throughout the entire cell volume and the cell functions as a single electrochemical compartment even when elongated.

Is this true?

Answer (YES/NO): YES